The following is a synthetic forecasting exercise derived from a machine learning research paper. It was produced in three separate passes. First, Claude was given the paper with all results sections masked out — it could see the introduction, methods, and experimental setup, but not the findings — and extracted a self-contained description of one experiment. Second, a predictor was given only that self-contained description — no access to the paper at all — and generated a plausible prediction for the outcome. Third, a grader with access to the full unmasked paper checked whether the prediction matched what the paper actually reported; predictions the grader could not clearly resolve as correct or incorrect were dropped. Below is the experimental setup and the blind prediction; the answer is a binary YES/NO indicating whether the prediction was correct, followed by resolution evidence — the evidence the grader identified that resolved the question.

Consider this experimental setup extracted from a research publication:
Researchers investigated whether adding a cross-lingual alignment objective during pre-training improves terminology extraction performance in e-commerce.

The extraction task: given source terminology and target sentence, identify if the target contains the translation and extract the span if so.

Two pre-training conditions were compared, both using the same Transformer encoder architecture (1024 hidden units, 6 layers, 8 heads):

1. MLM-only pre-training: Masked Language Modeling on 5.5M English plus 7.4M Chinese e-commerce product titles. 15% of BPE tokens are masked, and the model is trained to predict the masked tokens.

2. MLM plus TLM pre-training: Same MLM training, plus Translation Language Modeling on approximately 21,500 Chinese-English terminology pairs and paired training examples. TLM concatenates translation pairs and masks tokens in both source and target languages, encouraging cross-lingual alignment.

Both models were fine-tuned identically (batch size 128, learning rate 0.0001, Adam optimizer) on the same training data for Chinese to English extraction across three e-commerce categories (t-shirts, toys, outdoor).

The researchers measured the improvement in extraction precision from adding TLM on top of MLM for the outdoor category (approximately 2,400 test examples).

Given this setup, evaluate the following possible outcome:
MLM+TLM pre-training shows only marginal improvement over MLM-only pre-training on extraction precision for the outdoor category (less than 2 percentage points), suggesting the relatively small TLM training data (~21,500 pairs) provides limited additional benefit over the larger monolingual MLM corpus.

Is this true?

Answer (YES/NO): NO